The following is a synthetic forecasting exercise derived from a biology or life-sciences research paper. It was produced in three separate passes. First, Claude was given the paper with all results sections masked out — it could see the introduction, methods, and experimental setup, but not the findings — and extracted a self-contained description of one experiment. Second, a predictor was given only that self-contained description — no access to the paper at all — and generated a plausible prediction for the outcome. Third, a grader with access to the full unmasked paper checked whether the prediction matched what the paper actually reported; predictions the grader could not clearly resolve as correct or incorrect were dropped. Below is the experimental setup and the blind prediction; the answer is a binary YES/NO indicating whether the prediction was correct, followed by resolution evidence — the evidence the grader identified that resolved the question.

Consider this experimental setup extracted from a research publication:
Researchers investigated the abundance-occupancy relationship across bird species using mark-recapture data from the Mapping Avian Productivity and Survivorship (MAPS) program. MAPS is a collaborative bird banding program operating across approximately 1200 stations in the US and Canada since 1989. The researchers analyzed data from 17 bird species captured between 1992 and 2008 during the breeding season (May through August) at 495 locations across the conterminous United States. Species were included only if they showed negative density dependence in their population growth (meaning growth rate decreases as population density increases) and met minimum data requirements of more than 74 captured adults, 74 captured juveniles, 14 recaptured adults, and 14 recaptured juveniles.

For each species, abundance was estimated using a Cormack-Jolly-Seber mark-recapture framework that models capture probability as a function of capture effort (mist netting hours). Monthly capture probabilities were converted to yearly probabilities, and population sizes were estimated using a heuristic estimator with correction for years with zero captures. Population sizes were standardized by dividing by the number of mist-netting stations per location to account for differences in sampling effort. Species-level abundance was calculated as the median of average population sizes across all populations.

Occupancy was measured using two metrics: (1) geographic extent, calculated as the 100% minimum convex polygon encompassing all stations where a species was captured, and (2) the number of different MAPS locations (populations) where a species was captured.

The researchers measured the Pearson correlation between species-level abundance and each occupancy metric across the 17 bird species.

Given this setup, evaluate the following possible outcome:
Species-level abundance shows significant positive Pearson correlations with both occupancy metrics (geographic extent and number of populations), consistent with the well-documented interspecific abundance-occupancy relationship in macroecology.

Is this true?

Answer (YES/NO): NO